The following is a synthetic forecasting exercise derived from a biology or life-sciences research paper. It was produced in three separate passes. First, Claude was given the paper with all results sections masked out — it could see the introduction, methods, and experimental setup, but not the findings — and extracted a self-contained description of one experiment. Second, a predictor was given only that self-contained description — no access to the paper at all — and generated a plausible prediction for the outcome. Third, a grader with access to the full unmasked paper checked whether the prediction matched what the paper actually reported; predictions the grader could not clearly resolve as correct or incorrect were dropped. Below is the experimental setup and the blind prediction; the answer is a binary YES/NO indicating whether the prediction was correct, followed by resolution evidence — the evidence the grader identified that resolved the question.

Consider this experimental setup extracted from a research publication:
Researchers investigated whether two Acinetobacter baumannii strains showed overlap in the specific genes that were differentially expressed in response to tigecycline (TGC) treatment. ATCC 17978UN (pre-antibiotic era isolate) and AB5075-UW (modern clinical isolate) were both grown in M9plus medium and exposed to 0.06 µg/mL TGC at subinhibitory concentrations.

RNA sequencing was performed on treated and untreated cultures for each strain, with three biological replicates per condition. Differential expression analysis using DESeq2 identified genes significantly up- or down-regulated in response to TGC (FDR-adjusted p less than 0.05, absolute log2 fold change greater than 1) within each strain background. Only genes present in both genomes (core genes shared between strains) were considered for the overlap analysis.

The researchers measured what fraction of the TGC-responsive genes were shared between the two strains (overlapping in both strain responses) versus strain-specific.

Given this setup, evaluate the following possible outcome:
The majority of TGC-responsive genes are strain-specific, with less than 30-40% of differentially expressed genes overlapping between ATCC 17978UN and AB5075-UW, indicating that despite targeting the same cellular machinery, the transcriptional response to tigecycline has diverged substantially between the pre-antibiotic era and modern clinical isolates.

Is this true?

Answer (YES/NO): YES